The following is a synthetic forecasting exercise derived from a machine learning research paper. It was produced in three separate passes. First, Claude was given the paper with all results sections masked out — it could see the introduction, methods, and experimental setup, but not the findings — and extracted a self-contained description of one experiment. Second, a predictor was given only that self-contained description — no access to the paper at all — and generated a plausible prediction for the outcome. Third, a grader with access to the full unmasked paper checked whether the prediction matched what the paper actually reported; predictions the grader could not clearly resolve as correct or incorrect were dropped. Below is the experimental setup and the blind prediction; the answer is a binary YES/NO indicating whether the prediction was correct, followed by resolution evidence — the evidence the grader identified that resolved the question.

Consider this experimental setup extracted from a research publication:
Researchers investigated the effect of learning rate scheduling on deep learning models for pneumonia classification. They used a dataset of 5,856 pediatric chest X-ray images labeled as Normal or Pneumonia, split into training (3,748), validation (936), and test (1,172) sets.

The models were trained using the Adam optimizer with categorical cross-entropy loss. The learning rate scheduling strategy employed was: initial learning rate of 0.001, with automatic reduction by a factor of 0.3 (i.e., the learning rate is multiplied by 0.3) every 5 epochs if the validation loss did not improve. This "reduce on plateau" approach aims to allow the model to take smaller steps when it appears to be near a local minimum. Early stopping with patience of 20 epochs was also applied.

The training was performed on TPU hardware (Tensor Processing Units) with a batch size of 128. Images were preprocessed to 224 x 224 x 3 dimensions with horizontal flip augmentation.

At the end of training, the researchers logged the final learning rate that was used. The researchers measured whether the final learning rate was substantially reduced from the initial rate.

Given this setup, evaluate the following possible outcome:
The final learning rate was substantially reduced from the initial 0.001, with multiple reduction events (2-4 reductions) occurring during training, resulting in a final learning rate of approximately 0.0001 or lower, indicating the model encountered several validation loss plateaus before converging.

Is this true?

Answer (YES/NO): YES